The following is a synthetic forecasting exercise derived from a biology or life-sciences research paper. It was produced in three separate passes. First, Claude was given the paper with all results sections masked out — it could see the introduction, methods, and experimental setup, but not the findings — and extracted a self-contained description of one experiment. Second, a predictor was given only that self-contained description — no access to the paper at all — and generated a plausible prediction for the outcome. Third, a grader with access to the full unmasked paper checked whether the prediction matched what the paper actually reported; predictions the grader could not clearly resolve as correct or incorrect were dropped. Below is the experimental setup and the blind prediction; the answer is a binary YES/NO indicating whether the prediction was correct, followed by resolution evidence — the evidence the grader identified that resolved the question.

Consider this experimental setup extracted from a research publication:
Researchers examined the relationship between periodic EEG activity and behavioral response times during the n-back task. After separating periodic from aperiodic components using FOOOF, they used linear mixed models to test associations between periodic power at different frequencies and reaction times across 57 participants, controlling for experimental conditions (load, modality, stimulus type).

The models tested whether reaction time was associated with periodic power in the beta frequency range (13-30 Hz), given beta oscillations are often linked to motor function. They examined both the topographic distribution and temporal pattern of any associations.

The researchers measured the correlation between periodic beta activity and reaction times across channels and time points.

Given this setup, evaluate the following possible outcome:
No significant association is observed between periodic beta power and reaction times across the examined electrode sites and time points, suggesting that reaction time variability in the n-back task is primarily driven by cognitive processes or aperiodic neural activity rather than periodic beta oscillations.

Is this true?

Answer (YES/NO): NO